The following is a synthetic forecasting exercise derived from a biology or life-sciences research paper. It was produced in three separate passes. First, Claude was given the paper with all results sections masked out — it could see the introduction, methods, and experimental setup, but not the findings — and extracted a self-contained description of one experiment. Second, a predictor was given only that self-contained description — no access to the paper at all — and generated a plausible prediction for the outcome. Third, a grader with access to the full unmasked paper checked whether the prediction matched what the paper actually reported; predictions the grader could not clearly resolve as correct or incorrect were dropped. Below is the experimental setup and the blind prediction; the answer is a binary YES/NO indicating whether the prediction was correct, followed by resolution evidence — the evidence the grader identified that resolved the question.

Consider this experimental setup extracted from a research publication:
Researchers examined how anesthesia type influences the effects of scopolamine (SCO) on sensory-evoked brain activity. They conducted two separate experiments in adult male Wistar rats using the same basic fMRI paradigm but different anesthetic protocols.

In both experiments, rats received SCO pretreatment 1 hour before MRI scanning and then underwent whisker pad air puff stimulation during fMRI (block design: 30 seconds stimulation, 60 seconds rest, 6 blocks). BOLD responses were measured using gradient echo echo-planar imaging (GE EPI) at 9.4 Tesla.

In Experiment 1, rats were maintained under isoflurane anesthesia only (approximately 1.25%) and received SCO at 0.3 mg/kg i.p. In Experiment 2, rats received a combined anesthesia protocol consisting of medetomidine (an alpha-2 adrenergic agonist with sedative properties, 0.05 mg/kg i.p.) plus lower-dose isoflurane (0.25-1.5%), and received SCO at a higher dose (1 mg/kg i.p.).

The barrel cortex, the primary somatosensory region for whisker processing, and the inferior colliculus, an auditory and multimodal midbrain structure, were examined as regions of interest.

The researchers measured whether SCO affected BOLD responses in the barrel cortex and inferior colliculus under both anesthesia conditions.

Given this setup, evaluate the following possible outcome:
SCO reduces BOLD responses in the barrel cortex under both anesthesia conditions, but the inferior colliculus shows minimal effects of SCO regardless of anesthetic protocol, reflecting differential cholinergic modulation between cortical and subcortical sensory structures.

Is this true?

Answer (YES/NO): NO